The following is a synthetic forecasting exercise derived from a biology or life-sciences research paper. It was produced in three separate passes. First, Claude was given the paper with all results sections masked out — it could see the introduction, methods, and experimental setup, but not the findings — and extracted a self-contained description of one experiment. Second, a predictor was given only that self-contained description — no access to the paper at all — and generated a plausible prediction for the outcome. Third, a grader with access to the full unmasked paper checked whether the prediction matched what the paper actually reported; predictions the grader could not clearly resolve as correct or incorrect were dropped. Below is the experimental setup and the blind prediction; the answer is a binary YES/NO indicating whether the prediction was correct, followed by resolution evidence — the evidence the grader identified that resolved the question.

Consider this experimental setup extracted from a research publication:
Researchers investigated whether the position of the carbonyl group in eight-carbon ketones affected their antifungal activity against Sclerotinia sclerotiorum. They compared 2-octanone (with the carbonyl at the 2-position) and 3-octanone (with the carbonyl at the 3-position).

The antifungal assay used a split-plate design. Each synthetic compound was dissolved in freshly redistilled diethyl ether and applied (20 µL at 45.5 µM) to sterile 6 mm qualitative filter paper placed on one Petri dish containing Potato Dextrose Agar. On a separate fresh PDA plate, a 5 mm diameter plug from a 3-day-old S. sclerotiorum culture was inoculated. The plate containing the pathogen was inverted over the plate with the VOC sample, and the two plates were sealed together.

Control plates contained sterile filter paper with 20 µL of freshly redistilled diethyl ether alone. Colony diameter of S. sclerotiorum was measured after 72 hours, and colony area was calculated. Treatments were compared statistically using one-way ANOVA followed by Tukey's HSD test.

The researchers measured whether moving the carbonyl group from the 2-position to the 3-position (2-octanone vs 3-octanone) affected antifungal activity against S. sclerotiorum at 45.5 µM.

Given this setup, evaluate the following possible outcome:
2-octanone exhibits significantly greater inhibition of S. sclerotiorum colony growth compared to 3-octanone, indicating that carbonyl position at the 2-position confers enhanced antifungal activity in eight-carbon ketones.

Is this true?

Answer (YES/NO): YES